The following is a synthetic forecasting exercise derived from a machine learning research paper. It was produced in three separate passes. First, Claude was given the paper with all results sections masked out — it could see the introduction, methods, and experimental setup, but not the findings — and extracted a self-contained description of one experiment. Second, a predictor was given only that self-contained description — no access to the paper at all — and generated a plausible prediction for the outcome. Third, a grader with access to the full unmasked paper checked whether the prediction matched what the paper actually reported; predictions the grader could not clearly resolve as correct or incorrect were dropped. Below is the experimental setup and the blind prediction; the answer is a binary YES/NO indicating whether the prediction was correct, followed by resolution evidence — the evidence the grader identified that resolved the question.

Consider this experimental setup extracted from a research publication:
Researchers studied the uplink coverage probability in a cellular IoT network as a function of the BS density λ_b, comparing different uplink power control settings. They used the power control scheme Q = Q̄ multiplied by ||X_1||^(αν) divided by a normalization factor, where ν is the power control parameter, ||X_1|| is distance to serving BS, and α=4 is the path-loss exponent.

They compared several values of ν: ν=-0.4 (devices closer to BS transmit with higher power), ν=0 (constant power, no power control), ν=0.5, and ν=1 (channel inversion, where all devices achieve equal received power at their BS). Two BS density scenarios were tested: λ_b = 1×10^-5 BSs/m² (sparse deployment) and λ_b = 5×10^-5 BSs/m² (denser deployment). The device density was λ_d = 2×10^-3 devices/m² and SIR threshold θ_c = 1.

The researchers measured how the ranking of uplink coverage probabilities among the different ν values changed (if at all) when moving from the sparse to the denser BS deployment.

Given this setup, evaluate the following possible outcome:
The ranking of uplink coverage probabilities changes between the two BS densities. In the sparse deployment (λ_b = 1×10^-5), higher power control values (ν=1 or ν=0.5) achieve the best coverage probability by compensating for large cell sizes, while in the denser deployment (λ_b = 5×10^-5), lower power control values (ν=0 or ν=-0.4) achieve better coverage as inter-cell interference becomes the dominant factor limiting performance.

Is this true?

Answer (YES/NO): NO